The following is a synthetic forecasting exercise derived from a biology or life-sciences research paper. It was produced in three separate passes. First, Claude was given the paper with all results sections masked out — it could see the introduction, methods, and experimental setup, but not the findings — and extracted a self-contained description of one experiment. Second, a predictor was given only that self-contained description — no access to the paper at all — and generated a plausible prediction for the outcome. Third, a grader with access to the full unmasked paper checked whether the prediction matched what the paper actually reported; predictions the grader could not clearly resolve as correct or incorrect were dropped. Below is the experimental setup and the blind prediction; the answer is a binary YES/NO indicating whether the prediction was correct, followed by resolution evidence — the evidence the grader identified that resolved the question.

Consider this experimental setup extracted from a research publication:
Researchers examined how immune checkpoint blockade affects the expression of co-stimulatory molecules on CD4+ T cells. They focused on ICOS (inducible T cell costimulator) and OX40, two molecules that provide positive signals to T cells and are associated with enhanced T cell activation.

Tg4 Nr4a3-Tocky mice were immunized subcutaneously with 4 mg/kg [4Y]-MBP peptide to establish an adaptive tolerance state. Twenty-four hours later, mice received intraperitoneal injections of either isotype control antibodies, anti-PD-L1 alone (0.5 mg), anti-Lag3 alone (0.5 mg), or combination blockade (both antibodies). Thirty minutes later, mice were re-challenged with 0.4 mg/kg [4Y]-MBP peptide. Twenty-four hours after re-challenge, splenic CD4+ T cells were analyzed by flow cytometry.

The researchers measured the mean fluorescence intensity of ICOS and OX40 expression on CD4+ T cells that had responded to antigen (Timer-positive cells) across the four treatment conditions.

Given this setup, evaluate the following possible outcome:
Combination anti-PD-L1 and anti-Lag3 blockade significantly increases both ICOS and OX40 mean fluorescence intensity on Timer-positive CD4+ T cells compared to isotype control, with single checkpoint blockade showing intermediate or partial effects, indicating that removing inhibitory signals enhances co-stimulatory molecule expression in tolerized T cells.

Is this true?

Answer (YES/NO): YES